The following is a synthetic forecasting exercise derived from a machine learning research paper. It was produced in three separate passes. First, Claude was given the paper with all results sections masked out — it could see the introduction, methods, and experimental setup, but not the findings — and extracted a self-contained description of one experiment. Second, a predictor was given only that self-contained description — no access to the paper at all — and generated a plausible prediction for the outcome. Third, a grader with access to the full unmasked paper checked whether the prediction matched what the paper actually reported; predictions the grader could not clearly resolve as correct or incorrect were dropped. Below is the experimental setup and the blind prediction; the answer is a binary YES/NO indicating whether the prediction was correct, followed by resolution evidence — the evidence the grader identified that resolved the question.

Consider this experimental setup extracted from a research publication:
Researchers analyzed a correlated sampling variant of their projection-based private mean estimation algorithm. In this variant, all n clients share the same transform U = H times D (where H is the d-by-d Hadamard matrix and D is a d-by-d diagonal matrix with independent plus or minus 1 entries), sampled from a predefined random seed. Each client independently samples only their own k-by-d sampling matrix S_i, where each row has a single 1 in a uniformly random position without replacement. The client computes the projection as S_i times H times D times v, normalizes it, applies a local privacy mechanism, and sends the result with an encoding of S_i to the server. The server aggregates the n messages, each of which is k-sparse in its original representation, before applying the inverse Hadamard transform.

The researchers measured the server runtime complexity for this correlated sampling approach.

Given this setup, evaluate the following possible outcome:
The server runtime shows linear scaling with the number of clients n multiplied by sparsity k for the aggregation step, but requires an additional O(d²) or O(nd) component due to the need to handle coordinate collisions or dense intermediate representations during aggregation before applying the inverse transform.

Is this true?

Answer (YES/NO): NO